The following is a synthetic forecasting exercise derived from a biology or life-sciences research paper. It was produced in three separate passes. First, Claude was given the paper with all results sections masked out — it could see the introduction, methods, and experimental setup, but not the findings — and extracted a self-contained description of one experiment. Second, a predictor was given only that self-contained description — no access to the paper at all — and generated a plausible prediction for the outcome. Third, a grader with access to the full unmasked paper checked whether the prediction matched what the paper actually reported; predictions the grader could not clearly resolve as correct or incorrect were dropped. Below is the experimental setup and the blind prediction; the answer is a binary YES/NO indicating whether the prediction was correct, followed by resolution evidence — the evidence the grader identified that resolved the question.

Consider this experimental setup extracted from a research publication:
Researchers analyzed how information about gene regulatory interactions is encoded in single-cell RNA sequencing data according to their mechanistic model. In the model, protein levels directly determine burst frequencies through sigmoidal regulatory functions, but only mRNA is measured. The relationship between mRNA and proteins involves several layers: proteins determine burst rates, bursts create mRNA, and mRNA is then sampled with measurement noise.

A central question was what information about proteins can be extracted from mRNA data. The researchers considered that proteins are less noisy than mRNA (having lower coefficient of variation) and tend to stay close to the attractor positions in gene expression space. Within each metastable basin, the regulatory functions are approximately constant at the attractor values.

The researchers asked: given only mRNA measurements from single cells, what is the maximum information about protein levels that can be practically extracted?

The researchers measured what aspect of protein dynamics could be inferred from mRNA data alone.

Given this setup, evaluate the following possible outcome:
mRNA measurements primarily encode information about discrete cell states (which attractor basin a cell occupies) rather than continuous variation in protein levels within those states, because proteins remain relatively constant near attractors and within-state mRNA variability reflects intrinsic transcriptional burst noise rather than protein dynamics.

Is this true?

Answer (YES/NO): YES